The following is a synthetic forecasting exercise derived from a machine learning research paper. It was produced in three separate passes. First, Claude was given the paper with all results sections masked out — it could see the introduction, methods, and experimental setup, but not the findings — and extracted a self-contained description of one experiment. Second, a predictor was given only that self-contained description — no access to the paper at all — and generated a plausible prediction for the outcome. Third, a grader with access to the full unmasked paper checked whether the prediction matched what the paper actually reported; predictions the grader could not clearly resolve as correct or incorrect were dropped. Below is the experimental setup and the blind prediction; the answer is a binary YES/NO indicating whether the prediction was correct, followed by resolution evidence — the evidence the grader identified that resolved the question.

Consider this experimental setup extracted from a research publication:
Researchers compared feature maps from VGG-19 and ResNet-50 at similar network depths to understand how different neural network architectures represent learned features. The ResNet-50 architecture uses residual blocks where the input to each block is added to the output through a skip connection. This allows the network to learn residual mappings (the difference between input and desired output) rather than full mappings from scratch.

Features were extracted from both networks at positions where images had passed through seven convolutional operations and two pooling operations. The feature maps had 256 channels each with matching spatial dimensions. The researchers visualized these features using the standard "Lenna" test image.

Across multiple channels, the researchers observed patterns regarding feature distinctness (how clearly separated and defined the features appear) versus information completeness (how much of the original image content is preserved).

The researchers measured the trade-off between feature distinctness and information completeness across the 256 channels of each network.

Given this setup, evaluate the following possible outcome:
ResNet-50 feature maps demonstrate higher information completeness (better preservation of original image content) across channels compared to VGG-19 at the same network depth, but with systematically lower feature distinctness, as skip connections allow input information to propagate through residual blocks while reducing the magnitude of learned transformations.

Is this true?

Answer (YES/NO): NO